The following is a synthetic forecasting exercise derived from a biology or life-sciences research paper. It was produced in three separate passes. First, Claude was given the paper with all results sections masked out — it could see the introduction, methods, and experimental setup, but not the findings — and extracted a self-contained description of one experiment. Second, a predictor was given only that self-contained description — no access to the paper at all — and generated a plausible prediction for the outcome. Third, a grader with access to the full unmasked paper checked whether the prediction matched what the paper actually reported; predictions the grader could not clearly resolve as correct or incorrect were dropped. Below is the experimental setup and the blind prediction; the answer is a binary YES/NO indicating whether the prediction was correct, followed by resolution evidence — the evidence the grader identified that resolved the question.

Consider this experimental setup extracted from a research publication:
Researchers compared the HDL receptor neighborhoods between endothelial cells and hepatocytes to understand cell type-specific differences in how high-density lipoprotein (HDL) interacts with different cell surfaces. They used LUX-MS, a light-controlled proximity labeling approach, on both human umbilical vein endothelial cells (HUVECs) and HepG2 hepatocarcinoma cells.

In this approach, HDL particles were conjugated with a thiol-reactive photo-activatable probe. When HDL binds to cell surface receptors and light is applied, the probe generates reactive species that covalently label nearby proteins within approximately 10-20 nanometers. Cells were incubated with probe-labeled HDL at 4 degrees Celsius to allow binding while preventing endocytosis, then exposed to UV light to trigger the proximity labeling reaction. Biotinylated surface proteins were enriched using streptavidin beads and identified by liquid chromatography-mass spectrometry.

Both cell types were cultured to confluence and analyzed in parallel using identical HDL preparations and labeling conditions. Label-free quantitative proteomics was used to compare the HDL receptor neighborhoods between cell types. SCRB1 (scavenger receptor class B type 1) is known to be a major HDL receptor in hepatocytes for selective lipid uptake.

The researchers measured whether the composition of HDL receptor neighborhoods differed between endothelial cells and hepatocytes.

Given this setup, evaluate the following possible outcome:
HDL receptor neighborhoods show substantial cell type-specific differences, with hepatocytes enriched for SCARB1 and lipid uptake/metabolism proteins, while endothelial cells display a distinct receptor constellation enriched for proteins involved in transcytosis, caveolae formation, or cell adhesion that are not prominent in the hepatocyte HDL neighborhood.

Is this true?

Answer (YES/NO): YES